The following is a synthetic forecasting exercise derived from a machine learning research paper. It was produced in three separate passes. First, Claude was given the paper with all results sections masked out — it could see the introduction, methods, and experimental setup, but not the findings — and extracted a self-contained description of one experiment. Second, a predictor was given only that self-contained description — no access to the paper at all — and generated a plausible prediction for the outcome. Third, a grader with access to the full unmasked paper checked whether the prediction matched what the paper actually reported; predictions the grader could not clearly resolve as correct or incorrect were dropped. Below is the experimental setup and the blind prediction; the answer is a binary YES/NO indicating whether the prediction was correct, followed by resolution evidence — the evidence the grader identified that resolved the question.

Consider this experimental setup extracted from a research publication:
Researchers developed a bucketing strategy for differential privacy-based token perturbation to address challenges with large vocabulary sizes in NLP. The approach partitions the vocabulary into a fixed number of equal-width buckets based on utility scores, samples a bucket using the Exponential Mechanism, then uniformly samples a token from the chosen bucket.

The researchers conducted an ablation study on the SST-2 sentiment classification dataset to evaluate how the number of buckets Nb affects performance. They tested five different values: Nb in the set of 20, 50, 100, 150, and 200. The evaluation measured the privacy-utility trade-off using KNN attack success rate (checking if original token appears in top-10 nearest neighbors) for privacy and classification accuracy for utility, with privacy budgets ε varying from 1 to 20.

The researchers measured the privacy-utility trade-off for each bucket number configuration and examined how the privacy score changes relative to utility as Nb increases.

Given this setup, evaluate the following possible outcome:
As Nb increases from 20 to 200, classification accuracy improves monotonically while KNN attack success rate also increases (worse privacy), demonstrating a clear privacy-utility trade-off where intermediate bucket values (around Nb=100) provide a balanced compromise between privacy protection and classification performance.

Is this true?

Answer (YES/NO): NO